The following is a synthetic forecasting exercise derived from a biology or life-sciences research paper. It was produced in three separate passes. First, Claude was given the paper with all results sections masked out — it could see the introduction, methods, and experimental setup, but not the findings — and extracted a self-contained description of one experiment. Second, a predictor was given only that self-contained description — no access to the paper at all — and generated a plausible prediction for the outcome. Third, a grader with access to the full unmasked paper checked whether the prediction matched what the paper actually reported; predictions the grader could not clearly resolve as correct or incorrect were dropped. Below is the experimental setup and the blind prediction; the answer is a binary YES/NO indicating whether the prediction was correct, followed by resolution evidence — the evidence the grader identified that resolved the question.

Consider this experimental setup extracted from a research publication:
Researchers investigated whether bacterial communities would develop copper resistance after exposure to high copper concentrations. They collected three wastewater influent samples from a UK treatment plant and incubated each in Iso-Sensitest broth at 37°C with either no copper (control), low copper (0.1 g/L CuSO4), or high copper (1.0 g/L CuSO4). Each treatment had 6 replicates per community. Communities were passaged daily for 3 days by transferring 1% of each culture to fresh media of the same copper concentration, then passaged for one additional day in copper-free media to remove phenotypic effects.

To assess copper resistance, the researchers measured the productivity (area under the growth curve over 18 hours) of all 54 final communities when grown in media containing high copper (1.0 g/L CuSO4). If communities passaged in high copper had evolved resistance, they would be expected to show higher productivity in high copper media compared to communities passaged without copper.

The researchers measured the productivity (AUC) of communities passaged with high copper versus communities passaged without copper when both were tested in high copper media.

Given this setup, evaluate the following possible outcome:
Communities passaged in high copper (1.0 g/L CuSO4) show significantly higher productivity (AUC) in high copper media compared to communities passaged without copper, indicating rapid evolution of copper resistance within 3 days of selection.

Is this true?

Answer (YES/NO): NO